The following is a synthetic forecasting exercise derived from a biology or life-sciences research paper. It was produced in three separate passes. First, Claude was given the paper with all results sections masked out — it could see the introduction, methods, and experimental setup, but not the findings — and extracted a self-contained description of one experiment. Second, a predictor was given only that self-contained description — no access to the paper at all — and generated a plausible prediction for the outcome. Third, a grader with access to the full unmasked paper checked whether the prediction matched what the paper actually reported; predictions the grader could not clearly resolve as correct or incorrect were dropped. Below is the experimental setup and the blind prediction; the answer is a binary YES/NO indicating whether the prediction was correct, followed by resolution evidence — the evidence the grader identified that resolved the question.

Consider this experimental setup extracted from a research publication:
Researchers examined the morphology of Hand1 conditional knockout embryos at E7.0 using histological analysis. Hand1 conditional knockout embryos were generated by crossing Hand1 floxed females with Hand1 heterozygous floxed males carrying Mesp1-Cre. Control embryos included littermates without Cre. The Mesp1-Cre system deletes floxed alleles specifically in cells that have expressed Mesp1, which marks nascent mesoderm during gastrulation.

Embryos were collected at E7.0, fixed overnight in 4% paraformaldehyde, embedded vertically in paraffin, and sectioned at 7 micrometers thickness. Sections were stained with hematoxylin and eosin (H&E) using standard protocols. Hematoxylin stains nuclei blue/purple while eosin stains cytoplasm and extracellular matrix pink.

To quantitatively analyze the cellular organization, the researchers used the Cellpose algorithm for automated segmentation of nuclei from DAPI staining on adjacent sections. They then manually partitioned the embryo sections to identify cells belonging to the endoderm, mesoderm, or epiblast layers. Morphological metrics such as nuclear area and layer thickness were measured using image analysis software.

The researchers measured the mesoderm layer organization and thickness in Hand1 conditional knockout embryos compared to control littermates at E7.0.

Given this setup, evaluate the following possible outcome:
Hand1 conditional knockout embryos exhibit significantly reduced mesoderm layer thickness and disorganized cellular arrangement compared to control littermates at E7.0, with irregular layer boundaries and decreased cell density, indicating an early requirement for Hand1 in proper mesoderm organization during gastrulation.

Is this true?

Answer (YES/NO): NO